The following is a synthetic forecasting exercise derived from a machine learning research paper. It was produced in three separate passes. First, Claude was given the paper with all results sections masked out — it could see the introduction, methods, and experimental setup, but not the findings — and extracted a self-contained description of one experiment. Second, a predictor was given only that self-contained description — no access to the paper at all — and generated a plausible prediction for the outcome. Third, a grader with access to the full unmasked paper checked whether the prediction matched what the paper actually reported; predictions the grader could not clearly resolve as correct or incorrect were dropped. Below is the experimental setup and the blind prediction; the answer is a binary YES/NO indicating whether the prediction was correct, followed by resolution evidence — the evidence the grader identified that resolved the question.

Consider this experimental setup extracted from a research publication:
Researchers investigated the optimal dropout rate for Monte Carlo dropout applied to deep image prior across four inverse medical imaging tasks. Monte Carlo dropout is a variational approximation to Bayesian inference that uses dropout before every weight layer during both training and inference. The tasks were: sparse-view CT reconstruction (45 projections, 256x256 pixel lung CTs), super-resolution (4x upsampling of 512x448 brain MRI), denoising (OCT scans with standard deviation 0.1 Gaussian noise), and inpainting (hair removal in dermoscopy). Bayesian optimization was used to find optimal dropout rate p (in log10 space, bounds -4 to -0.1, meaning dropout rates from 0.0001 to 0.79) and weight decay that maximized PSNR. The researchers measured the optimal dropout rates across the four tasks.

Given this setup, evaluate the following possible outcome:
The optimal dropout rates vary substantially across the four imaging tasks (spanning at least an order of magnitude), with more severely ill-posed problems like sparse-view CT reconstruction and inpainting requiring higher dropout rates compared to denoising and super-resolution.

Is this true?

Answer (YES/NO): NO